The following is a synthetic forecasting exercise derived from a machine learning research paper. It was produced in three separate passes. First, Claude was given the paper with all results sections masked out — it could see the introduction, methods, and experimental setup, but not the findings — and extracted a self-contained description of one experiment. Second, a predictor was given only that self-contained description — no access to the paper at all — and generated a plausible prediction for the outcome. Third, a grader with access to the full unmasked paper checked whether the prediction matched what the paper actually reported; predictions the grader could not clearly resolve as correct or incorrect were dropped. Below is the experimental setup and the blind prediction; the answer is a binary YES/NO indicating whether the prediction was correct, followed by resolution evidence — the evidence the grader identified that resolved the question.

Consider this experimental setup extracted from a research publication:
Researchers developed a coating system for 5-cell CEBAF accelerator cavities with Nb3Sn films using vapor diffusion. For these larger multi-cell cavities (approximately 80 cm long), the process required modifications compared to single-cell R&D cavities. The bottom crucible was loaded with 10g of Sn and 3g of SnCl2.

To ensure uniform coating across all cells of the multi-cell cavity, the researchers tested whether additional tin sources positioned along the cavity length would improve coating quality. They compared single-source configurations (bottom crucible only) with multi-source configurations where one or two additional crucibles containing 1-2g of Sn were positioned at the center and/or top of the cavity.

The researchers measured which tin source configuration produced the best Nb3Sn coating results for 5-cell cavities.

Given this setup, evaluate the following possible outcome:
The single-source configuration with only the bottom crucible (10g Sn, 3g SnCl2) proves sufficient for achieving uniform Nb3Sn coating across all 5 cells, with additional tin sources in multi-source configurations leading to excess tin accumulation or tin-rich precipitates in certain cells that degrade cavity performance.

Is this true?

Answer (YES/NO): NO